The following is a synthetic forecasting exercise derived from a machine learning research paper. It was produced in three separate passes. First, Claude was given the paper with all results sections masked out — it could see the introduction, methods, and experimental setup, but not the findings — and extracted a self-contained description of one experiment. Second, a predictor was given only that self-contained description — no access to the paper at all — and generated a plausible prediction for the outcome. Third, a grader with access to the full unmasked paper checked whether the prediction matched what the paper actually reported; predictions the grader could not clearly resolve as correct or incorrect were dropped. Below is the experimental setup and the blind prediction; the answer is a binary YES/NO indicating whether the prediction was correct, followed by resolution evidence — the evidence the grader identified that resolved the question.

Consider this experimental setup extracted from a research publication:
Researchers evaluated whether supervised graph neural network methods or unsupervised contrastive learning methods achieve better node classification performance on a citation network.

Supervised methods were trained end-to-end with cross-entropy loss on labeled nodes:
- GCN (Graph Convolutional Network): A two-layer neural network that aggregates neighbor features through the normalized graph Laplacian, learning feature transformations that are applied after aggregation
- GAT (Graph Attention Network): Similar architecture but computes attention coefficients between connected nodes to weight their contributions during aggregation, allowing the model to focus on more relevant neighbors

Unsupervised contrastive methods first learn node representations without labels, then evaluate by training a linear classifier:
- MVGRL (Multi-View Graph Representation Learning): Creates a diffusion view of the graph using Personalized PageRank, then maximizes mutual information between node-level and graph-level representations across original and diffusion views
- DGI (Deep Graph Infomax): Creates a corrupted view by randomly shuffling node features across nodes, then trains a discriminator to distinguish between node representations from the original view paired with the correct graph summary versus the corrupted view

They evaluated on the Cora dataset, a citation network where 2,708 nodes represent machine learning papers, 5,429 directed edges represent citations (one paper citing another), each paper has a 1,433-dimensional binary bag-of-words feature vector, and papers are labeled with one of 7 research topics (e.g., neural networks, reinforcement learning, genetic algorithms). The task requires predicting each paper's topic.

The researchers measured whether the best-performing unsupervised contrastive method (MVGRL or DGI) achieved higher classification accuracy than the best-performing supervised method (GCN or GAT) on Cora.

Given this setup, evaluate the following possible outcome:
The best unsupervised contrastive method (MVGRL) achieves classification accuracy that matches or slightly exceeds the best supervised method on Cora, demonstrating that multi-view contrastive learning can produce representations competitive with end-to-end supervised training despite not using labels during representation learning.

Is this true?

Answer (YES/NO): NO